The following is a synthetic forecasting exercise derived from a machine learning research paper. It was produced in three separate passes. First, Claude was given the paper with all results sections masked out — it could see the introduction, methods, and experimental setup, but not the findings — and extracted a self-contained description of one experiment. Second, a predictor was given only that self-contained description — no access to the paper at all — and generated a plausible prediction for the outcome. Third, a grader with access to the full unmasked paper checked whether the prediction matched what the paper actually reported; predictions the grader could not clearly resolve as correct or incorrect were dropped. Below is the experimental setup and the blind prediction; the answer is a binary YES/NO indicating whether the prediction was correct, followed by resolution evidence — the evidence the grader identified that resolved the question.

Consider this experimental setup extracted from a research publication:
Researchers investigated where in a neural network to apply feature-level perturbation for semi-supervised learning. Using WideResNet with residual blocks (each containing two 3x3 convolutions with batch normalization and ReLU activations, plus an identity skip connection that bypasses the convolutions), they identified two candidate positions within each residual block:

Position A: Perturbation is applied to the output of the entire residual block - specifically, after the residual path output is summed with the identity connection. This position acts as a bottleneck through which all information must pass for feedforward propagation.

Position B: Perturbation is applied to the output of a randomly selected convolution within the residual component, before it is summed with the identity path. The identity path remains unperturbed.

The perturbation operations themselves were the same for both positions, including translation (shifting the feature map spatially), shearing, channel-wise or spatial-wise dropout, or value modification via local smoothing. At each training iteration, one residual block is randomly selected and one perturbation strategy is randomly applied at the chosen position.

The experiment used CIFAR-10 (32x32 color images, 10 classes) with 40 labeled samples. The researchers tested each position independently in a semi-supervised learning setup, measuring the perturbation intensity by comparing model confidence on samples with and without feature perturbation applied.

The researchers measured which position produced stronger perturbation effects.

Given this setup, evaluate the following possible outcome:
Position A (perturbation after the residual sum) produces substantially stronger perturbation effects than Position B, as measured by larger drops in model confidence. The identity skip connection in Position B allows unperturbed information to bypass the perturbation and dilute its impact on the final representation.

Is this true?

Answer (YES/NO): YES